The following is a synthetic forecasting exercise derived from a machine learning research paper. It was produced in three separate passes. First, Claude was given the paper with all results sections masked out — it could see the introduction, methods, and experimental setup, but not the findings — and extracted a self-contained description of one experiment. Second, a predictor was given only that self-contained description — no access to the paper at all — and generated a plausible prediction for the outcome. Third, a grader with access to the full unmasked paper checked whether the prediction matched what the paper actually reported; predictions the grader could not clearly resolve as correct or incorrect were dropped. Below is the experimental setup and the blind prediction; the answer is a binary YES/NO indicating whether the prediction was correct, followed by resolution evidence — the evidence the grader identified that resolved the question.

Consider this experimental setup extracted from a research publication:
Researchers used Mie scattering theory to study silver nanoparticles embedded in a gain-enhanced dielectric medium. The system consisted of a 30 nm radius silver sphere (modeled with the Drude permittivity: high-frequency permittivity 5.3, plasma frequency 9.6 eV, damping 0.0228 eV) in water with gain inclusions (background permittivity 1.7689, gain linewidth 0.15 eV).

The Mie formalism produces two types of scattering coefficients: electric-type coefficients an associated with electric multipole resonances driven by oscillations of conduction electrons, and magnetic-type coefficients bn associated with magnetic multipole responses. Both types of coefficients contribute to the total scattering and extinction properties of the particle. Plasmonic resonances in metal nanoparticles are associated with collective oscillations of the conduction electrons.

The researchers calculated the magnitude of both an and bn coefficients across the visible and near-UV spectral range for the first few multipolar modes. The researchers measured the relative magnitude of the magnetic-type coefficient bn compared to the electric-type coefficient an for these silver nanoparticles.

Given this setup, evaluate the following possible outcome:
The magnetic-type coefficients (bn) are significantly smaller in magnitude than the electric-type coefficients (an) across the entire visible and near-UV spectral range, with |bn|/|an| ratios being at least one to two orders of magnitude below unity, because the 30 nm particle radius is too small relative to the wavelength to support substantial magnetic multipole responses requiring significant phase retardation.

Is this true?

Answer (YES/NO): YES